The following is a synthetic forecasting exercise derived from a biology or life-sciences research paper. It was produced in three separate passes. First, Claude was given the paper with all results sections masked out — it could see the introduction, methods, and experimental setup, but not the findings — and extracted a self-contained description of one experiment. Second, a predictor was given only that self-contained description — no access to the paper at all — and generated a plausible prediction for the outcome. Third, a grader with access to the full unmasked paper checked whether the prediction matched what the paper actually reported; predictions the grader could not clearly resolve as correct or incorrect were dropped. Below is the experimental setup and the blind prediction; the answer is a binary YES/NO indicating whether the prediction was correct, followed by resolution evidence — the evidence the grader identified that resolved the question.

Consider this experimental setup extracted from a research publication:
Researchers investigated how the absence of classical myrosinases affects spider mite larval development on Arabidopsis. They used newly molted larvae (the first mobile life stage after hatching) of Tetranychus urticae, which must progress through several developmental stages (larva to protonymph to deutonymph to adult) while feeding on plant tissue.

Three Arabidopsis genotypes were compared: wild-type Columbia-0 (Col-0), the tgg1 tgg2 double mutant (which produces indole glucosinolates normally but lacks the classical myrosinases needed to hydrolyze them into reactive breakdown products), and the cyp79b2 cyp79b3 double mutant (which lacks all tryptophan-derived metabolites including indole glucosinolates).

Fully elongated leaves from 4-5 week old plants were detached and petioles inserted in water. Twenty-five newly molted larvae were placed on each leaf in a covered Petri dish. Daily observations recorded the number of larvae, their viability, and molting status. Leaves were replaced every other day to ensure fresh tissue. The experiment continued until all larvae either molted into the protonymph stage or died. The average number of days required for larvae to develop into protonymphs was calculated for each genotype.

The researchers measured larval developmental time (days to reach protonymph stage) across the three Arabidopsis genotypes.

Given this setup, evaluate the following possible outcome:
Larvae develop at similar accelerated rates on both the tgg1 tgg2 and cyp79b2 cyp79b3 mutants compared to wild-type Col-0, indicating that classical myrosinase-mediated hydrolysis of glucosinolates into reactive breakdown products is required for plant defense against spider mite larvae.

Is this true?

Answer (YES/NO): NO